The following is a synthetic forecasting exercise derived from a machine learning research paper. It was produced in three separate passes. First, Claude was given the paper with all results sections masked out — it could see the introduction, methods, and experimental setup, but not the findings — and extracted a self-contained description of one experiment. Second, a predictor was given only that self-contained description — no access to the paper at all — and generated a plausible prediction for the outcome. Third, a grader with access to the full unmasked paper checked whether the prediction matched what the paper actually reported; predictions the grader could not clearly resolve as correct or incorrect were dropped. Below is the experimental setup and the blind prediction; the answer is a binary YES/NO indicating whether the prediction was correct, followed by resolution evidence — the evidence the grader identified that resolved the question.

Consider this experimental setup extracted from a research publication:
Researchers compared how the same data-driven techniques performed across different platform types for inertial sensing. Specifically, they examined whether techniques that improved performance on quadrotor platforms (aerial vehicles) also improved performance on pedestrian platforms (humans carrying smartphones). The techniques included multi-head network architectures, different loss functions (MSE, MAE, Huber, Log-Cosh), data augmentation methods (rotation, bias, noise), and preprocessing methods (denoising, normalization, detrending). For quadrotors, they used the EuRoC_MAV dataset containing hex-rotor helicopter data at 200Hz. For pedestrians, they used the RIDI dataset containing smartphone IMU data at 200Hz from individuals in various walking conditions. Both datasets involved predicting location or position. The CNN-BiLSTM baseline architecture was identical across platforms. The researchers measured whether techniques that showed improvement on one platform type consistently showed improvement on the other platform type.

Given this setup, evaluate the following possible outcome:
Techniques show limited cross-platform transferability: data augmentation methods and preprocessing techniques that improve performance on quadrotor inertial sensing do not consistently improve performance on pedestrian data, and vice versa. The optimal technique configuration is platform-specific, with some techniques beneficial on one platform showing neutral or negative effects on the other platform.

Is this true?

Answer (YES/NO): NO